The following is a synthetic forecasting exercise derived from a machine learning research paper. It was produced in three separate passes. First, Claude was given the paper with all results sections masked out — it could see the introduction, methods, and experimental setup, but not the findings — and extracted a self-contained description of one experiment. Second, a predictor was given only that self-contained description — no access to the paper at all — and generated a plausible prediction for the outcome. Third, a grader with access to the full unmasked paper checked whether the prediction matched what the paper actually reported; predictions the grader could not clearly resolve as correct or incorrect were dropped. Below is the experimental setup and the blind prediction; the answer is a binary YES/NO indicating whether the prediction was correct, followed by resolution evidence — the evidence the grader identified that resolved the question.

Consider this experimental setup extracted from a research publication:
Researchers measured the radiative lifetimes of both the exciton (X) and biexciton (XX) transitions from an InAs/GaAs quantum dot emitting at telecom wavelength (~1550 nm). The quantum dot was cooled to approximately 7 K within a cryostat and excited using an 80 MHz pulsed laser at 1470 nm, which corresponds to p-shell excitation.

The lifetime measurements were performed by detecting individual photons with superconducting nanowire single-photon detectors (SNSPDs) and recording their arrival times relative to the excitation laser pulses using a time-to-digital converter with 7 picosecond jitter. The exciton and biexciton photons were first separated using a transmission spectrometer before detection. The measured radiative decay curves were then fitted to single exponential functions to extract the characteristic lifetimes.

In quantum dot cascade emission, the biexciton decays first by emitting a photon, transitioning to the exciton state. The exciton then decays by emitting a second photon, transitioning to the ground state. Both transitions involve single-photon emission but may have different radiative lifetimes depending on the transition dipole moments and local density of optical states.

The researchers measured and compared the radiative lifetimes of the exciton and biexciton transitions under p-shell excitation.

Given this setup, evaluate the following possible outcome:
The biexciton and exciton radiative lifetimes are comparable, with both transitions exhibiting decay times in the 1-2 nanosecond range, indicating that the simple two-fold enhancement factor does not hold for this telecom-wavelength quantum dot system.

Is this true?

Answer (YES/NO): YES